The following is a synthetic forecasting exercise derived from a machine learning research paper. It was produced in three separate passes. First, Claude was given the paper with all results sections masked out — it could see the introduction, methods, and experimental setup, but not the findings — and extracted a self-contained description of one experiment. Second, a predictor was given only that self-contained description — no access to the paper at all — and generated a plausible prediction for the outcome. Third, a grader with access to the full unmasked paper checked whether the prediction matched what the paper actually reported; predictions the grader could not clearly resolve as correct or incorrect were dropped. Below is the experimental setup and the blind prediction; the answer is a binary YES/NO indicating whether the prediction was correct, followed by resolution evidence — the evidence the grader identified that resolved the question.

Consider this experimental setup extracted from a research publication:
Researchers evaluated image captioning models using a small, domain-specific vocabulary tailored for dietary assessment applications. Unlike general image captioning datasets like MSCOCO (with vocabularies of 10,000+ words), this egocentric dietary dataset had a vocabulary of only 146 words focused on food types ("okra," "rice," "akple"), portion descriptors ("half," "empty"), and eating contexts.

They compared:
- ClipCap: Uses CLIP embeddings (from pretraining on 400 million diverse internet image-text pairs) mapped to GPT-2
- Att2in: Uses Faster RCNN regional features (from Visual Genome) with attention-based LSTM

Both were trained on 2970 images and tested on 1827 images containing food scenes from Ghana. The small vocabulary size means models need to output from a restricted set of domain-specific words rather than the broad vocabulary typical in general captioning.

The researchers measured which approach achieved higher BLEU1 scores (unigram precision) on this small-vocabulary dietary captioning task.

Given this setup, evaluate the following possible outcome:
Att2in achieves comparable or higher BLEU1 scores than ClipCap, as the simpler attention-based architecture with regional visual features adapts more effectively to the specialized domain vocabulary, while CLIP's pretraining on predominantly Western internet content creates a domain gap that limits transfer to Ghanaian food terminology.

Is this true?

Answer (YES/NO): YES